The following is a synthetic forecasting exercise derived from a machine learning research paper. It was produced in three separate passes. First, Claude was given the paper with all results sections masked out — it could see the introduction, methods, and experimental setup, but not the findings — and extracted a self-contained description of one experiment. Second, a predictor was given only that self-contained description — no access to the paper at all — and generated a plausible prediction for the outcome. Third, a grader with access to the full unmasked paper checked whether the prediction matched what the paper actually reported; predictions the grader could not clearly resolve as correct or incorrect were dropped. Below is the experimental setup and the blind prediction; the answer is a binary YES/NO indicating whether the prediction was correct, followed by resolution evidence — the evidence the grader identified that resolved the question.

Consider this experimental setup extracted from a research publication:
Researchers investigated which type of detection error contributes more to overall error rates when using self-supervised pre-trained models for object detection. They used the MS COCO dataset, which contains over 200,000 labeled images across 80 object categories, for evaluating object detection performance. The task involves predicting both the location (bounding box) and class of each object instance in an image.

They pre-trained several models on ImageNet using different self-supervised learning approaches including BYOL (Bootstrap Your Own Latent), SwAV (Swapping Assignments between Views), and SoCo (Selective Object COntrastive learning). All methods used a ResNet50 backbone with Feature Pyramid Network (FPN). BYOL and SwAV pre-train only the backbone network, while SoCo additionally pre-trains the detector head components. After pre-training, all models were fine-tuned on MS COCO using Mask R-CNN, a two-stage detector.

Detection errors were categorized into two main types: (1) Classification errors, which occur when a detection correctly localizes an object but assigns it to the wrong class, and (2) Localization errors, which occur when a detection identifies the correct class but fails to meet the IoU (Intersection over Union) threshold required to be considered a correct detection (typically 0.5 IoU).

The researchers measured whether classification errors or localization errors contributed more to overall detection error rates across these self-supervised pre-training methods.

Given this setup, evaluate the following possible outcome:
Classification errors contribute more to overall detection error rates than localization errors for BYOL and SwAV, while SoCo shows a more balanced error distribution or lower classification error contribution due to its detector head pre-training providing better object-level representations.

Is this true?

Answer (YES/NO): NO